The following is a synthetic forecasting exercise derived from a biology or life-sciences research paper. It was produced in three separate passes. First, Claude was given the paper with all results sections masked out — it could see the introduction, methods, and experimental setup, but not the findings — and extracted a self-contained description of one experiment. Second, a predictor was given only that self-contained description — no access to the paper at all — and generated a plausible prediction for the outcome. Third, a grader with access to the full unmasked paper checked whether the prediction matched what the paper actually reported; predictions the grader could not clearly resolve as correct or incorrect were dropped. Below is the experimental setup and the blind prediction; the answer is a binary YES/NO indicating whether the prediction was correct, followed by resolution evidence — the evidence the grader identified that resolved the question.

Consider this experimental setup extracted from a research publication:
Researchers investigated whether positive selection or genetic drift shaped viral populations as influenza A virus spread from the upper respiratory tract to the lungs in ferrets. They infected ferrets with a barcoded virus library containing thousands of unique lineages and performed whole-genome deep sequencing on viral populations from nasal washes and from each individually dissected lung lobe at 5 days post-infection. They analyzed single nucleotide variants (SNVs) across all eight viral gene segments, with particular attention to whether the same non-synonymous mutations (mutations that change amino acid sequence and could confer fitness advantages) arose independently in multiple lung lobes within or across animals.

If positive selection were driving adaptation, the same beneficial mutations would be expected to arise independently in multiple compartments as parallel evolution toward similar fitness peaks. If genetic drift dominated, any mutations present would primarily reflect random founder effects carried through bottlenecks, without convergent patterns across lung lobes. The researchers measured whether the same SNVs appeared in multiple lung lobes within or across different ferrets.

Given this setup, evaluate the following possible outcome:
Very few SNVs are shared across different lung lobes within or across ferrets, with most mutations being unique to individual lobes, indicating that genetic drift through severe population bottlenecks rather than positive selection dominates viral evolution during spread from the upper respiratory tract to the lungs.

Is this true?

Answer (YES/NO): YES